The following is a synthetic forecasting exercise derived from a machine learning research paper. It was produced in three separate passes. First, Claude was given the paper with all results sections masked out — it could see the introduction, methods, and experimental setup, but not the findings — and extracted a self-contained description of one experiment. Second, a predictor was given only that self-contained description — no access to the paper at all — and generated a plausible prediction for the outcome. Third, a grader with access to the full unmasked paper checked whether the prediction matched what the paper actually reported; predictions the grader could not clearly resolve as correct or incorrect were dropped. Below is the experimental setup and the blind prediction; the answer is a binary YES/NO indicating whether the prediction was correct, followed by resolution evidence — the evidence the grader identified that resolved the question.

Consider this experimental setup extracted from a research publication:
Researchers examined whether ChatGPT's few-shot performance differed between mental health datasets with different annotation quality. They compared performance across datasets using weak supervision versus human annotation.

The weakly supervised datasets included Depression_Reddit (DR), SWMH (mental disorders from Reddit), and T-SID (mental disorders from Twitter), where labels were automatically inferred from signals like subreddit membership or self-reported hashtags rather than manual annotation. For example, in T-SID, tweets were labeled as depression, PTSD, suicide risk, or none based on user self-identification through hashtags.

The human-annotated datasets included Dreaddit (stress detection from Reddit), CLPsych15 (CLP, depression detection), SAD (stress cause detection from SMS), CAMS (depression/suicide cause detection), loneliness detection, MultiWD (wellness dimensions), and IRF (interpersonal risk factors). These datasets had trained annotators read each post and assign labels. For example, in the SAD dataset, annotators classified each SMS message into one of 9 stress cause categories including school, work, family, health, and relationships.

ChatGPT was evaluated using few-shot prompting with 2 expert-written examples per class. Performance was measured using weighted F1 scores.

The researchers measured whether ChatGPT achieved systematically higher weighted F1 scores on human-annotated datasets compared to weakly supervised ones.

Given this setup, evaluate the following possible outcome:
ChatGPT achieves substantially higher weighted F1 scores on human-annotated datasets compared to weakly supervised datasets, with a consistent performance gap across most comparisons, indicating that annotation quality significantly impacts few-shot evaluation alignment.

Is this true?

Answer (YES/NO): NO